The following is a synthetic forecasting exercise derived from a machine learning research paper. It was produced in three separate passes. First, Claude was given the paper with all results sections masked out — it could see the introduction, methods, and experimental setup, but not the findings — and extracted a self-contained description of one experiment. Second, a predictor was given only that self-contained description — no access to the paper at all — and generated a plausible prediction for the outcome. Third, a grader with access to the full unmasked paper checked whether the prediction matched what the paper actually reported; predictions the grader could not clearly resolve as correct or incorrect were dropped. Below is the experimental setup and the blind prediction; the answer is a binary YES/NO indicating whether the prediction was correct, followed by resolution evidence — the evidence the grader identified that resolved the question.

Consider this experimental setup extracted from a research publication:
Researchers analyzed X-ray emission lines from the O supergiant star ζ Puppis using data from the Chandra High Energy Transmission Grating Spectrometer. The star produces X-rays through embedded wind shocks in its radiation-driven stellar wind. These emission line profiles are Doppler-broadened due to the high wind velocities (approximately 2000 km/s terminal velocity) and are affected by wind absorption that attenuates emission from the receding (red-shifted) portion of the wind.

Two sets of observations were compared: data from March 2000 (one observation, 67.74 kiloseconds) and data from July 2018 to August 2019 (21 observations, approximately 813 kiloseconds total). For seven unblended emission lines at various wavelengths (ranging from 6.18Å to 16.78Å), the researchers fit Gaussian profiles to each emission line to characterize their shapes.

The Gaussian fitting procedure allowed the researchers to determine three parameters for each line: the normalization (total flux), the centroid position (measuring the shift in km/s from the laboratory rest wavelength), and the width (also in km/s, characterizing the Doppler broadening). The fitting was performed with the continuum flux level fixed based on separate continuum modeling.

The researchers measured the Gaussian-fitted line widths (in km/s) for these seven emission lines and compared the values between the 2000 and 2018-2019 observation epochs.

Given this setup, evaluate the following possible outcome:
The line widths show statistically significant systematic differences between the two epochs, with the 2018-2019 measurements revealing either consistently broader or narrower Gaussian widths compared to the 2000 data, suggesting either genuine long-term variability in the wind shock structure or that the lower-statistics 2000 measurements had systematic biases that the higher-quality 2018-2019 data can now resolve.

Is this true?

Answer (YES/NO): NO